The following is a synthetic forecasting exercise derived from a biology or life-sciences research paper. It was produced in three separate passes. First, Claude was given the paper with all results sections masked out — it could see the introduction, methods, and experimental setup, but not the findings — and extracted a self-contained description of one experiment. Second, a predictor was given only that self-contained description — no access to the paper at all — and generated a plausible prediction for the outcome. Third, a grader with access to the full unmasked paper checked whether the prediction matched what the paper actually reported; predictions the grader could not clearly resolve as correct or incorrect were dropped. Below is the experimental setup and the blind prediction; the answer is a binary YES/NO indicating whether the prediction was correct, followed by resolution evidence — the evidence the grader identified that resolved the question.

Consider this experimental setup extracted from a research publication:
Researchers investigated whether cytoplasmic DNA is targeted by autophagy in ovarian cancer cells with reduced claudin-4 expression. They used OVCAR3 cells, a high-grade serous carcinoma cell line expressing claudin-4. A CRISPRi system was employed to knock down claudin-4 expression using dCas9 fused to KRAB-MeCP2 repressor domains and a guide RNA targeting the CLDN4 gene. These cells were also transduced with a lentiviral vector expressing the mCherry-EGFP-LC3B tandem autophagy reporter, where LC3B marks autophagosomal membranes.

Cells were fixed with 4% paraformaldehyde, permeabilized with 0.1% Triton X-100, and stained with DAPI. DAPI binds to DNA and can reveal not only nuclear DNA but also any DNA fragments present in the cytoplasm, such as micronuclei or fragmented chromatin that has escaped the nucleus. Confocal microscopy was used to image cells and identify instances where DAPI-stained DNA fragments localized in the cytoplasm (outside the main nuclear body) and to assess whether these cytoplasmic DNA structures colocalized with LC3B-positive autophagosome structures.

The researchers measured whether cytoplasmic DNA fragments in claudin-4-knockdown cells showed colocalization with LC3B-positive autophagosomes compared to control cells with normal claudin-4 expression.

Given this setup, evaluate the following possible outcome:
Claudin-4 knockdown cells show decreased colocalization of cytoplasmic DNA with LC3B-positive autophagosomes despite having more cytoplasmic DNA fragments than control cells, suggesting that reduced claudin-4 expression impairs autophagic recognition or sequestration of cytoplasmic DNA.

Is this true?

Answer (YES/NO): NO